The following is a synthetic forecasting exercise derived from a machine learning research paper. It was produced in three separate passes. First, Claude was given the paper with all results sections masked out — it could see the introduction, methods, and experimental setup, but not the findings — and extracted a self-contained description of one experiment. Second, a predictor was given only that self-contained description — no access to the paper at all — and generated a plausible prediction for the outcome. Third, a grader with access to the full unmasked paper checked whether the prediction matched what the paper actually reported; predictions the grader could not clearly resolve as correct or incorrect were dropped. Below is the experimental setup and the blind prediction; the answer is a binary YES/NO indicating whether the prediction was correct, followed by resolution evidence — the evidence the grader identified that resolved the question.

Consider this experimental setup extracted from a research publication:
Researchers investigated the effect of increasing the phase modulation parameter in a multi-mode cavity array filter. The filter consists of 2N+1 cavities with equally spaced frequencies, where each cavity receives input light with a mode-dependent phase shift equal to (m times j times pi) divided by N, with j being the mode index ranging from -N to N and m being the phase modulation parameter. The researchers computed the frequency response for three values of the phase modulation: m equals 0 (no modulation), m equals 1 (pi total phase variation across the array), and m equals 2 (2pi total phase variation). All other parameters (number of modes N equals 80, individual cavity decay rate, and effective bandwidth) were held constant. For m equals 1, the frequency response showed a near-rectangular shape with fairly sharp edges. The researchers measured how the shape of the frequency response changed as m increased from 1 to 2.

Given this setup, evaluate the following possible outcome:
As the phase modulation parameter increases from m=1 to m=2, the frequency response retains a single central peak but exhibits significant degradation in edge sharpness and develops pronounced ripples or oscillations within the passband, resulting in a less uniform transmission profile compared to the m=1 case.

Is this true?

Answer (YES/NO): NO